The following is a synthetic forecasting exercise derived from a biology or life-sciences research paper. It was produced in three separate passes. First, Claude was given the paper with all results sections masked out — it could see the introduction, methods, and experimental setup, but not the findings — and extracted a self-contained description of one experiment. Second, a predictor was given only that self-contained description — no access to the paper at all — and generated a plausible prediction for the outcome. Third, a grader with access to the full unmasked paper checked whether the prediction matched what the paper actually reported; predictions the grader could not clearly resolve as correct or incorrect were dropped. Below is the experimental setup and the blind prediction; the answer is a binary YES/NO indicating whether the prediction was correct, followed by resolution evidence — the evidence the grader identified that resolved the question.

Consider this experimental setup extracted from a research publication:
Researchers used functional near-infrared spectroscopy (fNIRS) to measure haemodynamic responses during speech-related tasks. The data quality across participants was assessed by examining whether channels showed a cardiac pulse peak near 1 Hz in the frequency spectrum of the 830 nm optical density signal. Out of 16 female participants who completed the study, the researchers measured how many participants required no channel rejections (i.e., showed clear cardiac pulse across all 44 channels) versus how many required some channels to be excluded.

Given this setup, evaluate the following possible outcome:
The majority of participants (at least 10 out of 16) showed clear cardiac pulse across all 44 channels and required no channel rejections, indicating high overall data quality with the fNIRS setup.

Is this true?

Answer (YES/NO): NO